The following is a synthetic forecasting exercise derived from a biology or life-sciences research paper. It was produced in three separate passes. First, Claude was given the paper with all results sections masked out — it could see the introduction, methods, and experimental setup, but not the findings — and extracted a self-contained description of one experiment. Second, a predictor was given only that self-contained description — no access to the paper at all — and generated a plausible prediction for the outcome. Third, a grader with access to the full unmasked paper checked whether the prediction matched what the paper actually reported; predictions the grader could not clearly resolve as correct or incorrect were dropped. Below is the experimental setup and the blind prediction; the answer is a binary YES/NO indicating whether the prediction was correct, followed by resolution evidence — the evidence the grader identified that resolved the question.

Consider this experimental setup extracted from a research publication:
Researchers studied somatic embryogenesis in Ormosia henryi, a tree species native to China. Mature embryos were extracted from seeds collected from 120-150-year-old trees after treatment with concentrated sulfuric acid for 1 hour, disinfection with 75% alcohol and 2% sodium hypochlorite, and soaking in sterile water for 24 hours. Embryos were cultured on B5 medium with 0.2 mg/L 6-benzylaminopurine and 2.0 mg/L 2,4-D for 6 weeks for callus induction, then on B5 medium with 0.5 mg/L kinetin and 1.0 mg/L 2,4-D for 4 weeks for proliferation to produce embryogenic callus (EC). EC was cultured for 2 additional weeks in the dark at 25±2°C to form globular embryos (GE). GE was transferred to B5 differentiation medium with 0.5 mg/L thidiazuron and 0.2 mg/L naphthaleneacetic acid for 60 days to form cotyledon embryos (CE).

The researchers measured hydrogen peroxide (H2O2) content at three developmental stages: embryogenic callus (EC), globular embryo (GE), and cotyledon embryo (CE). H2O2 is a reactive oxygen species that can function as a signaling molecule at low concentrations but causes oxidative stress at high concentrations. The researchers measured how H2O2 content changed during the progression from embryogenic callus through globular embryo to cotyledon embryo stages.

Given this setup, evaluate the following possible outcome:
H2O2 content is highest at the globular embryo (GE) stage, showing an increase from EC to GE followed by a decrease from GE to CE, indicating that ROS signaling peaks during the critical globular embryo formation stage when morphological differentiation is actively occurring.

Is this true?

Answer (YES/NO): NO